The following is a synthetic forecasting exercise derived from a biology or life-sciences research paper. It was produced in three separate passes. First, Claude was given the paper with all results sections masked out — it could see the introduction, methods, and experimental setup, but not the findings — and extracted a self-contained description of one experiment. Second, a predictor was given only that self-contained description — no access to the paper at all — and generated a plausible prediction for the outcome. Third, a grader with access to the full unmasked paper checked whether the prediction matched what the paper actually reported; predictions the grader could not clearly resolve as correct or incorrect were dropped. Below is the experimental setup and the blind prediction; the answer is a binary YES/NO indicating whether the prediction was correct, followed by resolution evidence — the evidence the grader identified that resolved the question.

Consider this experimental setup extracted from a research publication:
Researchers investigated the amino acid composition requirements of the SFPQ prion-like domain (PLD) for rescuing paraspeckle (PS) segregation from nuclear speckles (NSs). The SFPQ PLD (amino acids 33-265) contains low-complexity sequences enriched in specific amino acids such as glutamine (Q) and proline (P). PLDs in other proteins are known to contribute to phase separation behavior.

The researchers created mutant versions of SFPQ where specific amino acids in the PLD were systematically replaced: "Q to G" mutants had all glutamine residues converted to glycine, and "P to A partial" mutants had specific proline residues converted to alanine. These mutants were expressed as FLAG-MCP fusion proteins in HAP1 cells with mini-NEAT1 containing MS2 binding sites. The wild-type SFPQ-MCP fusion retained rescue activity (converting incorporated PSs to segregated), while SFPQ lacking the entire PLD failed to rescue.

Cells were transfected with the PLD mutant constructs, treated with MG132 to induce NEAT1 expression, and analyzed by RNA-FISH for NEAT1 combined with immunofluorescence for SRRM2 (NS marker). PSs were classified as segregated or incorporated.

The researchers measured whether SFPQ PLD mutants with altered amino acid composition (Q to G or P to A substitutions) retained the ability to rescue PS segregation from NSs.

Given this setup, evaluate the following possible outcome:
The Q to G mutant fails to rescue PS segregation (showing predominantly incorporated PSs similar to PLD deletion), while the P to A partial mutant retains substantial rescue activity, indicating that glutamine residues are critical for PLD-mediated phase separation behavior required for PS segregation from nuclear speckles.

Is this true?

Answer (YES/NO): NO